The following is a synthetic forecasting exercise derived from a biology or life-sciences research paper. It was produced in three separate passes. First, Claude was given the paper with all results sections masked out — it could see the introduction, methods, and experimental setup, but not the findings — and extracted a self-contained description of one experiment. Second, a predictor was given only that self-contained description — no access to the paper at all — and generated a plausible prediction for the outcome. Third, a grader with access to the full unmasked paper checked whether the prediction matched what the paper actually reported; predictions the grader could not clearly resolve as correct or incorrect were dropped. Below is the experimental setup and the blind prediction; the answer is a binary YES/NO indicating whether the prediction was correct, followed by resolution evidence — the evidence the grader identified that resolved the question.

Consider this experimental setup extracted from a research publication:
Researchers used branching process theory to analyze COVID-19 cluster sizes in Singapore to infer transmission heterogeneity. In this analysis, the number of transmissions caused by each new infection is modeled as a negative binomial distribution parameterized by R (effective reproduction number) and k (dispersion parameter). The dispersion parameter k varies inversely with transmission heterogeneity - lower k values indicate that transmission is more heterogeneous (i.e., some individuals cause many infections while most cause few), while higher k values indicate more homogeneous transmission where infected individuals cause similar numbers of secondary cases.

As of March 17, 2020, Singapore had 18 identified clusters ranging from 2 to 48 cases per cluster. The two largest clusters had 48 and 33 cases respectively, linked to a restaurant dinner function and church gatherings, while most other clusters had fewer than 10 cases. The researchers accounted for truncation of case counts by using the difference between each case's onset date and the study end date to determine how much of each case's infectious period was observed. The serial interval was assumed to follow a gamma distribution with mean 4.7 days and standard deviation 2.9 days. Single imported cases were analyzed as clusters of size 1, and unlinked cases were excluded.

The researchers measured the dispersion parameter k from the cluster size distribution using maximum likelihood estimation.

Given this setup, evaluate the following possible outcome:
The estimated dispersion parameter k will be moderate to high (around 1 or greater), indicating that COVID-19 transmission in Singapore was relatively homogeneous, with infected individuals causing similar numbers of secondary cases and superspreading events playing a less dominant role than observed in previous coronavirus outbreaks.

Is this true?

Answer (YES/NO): NO